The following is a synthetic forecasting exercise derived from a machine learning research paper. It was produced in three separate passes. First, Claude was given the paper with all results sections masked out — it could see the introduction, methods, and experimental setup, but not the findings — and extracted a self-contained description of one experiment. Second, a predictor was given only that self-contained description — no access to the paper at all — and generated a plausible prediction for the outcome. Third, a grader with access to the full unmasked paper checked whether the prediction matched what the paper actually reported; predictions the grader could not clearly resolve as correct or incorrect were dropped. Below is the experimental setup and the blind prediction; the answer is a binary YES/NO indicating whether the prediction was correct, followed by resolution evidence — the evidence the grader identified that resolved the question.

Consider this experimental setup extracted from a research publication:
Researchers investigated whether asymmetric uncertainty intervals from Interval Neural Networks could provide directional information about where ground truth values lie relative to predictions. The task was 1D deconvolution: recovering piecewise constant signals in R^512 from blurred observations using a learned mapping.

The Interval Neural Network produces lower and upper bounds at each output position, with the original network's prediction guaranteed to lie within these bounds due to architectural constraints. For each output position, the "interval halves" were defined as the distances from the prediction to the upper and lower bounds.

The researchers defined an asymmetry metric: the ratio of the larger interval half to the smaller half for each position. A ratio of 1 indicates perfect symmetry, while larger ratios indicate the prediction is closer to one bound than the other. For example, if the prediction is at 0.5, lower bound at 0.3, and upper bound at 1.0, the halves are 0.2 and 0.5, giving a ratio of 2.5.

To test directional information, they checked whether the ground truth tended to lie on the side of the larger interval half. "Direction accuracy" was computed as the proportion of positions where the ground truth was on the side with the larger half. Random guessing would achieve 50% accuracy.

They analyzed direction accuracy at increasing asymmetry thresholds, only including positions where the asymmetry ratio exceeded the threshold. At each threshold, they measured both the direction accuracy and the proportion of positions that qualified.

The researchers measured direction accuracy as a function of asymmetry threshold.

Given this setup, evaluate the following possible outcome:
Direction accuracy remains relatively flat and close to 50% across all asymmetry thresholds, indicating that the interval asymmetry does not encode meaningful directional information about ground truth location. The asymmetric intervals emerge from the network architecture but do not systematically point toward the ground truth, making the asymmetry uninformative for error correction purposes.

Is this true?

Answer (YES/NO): NO